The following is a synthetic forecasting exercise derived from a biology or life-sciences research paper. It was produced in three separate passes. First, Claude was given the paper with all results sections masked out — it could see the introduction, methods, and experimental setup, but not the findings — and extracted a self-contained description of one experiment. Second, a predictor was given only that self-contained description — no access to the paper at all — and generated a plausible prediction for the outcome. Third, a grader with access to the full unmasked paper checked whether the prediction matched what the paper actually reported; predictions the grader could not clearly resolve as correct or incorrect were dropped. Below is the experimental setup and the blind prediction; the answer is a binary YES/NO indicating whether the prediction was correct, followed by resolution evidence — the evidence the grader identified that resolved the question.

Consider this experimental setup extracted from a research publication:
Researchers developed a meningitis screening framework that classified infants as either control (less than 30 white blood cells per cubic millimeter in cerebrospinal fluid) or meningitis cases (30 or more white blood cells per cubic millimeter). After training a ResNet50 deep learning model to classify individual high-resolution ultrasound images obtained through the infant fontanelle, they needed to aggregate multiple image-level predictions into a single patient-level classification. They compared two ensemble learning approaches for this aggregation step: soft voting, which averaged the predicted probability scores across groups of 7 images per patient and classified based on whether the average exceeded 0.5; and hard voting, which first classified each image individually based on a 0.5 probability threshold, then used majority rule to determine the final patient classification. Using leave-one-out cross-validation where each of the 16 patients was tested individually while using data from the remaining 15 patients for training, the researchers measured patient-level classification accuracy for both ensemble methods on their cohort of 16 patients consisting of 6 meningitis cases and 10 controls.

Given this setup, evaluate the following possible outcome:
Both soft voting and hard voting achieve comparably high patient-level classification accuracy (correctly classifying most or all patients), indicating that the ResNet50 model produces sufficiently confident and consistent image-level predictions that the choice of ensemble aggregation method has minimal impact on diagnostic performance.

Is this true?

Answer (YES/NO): NO